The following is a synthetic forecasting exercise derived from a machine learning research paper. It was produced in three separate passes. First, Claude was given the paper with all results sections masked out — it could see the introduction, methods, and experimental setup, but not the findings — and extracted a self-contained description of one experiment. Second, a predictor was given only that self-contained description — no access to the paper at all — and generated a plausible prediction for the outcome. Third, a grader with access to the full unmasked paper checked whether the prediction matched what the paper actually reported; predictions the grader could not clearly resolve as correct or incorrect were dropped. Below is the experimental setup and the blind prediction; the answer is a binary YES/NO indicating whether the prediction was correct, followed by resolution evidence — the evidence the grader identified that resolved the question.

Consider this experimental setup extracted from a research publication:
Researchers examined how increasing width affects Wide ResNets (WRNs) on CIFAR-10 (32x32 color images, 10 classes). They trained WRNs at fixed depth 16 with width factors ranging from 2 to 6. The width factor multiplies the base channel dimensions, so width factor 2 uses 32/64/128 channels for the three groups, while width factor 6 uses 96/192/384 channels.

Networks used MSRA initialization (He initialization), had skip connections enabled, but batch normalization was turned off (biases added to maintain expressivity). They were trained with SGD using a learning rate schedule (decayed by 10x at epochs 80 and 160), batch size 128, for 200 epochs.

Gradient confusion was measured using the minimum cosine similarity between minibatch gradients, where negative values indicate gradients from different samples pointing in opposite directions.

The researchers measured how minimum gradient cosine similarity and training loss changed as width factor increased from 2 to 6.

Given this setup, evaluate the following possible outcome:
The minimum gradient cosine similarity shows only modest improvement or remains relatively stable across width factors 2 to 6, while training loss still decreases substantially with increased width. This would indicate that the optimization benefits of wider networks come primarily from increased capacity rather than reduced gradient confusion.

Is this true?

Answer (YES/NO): NO